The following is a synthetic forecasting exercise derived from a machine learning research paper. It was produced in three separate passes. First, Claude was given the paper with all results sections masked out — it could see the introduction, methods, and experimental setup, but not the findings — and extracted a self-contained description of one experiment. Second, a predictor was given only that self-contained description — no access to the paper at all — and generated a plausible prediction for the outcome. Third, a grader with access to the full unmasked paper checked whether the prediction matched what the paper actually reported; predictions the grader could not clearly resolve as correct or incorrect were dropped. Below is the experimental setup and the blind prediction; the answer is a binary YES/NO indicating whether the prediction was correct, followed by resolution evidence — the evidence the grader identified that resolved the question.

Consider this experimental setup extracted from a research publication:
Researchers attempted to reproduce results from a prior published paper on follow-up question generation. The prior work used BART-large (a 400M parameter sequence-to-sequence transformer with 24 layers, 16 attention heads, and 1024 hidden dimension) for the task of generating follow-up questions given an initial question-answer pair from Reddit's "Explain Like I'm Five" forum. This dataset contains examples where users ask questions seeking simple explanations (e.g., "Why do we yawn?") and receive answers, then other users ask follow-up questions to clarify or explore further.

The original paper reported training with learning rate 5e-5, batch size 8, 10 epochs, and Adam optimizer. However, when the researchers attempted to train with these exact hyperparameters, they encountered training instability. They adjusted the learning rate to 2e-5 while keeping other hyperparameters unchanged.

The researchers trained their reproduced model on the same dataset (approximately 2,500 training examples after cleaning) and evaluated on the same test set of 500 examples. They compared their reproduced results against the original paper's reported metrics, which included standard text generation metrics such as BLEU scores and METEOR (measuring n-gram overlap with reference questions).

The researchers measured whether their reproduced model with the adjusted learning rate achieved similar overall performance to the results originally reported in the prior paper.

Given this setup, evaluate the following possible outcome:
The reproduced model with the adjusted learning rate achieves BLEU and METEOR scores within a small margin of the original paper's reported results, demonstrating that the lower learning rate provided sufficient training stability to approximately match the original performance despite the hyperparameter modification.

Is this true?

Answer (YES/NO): YES